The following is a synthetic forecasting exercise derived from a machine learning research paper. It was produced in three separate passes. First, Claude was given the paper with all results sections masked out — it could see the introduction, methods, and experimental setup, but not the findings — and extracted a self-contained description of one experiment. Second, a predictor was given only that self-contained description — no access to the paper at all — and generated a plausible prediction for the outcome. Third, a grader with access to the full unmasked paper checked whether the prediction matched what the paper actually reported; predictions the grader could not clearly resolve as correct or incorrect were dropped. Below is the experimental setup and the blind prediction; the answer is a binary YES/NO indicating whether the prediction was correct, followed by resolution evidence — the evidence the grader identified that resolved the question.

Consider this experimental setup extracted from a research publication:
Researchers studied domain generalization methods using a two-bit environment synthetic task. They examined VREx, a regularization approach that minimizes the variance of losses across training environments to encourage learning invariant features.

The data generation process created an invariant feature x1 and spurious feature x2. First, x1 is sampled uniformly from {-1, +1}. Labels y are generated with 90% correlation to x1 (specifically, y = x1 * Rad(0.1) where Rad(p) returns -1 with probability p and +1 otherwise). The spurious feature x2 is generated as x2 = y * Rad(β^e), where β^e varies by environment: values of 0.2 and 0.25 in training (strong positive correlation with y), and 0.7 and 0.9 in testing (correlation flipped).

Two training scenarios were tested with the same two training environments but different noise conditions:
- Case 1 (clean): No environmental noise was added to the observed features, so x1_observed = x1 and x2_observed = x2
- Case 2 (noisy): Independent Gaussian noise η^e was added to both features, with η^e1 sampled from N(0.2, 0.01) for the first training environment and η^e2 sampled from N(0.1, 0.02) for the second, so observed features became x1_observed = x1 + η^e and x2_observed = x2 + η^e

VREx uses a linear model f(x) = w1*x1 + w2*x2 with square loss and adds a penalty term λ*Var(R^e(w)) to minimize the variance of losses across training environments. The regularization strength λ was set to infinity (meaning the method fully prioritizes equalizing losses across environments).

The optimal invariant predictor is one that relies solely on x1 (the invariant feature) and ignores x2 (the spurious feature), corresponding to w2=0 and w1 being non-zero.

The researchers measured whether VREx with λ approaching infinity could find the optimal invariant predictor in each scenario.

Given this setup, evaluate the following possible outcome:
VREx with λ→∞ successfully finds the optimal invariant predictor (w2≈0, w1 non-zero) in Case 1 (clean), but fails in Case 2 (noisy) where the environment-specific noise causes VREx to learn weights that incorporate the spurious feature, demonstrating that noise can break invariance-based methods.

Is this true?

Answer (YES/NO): NO